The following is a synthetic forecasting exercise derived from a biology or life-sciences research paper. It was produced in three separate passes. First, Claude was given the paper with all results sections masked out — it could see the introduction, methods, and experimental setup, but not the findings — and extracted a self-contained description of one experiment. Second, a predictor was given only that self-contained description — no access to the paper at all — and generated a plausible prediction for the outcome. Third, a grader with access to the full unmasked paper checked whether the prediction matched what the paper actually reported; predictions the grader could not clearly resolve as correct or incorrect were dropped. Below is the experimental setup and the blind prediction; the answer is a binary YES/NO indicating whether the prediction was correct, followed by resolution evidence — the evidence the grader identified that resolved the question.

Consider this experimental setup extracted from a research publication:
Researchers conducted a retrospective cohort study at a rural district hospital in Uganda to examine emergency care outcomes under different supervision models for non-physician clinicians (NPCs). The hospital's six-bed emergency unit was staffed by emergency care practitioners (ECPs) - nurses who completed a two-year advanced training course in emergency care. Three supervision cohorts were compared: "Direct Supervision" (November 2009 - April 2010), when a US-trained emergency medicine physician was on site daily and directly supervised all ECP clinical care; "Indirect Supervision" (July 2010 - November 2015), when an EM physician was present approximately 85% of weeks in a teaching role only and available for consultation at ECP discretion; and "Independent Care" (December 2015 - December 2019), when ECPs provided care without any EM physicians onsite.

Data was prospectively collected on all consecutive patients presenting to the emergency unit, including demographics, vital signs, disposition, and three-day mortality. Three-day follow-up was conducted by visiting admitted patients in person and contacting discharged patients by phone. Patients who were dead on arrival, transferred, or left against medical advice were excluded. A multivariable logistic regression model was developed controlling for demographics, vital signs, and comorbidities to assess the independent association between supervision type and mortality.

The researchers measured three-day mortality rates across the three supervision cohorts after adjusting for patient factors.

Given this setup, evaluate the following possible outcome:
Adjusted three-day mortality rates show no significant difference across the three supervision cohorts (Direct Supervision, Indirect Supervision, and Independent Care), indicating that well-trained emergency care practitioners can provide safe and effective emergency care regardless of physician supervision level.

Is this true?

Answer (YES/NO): NO